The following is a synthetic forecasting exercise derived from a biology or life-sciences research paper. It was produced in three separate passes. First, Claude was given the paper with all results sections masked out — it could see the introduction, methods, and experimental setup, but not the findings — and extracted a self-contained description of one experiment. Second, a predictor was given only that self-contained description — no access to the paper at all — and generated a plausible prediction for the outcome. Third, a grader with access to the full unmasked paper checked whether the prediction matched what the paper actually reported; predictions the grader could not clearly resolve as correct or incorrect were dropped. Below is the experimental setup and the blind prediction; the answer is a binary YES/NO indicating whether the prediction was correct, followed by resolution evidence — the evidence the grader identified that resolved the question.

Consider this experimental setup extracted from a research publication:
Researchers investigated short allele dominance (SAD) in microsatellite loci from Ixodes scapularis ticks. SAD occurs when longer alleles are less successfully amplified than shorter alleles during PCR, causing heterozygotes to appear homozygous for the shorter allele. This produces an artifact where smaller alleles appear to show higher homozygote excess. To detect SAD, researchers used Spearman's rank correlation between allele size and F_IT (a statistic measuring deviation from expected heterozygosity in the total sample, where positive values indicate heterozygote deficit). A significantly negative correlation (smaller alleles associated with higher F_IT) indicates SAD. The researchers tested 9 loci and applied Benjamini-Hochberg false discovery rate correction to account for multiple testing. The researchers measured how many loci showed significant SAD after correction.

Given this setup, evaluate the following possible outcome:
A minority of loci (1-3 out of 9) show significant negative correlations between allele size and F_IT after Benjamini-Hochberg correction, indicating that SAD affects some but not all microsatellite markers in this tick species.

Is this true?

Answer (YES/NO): YES